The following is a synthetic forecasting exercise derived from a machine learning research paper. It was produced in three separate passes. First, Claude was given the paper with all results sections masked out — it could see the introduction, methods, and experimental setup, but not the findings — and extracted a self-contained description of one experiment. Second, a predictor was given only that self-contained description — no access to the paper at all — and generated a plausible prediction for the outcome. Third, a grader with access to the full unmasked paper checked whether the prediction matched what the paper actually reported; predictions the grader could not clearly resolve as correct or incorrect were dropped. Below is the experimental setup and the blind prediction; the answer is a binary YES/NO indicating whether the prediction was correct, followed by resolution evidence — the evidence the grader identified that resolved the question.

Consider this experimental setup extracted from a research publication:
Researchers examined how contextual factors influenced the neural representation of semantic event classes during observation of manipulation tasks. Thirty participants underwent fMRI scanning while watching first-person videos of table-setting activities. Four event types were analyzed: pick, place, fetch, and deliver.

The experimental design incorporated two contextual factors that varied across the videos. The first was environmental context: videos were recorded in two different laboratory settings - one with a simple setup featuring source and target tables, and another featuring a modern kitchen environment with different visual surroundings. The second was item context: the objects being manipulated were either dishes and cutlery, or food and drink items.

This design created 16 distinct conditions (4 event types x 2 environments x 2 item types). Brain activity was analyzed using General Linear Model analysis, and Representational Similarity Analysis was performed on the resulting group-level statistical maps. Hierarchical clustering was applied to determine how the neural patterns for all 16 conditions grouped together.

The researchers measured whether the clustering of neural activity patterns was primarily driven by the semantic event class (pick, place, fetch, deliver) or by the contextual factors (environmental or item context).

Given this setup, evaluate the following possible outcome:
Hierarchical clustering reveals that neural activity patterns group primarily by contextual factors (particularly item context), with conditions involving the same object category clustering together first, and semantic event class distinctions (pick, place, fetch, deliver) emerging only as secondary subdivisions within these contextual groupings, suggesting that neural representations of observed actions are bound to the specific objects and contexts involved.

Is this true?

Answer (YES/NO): NO